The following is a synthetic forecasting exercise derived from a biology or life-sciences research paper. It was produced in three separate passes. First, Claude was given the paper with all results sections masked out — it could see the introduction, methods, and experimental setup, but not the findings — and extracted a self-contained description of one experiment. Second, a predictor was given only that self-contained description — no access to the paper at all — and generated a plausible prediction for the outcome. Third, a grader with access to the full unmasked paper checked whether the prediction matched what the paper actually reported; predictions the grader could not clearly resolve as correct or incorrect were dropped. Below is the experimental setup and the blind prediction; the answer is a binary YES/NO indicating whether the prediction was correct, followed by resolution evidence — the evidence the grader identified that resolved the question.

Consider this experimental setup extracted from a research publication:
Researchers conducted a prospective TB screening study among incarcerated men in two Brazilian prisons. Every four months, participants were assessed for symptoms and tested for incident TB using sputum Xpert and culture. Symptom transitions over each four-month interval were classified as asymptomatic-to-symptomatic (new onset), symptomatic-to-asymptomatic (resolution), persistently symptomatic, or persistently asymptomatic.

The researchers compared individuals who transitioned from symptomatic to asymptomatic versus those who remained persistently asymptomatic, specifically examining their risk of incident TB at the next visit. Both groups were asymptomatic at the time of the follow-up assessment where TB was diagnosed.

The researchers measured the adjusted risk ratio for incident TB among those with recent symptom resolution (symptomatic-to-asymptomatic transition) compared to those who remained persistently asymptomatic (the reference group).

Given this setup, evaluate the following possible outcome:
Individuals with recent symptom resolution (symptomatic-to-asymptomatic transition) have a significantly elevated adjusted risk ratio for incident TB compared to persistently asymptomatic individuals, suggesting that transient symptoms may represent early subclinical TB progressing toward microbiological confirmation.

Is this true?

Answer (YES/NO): NO